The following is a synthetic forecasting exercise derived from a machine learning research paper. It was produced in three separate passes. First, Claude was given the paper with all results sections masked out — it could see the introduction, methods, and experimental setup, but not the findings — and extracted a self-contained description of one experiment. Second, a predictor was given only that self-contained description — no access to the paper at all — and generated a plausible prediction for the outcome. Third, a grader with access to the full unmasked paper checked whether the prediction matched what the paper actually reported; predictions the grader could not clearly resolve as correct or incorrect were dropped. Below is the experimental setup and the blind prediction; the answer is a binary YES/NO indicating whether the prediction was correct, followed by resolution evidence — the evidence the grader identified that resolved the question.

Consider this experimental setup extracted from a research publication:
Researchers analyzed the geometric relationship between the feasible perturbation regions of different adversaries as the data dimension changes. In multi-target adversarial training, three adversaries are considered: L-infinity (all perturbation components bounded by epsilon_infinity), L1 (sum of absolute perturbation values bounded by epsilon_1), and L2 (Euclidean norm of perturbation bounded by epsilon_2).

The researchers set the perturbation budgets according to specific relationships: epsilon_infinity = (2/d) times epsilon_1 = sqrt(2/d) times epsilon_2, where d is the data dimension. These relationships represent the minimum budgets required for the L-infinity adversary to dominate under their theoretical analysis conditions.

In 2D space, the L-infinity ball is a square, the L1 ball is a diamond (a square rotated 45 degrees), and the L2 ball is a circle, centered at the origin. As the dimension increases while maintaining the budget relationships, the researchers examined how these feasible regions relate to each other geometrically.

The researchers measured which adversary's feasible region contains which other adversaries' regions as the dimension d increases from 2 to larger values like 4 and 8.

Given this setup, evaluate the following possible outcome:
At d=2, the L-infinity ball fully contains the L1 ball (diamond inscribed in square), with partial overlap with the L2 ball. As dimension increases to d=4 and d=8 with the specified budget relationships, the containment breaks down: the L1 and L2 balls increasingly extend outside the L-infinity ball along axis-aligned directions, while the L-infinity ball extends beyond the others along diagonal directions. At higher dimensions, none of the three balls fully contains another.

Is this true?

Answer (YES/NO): NO